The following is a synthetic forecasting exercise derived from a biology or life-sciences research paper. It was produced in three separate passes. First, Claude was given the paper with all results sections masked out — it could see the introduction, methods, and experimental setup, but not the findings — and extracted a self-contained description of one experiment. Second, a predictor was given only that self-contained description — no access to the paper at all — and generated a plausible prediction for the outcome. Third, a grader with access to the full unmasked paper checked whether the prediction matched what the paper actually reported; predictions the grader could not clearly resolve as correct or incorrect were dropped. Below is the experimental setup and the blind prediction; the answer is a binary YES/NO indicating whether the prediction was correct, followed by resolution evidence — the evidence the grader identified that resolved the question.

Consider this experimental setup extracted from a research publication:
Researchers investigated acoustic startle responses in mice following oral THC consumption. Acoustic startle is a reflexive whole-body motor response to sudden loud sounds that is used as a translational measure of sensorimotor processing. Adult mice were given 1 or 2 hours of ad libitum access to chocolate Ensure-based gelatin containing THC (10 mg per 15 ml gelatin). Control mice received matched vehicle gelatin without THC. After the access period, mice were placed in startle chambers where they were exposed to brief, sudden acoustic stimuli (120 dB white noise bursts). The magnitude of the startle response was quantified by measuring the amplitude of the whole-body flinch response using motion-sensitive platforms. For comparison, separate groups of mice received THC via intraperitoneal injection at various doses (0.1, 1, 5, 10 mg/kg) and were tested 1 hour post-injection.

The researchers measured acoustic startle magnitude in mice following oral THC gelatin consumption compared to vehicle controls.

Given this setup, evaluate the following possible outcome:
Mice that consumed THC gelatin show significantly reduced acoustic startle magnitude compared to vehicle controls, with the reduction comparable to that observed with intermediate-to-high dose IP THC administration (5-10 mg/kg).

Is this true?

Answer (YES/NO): NO